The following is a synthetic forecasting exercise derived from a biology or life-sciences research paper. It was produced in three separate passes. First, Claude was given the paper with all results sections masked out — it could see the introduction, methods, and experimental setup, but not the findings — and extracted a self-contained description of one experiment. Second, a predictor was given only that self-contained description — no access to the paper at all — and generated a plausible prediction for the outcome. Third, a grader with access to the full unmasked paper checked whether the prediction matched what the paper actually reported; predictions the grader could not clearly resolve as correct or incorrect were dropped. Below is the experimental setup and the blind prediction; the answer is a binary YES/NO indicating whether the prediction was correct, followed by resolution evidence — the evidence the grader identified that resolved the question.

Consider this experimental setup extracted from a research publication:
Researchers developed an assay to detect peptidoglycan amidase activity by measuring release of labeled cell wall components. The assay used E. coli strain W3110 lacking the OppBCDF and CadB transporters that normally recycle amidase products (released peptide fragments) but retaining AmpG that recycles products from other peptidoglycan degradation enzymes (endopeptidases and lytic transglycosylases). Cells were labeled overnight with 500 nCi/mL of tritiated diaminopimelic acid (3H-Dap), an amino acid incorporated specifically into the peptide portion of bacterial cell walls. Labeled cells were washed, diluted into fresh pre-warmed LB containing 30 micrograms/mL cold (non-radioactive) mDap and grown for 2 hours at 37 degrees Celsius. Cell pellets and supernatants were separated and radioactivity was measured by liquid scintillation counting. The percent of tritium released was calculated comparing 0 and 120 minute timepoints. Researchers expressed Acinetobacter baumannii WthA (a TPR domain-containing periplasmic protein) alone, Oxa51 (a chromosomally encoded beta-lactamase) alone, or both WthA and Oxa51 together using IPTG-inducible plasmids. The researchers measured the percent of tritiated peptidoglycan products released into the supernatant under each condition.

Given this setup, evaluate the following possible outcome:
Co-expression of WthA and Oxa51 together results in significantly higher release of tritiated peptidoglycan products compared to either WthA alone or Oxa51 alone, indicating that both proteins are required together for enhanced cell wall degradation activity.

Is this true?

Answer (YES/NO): YES